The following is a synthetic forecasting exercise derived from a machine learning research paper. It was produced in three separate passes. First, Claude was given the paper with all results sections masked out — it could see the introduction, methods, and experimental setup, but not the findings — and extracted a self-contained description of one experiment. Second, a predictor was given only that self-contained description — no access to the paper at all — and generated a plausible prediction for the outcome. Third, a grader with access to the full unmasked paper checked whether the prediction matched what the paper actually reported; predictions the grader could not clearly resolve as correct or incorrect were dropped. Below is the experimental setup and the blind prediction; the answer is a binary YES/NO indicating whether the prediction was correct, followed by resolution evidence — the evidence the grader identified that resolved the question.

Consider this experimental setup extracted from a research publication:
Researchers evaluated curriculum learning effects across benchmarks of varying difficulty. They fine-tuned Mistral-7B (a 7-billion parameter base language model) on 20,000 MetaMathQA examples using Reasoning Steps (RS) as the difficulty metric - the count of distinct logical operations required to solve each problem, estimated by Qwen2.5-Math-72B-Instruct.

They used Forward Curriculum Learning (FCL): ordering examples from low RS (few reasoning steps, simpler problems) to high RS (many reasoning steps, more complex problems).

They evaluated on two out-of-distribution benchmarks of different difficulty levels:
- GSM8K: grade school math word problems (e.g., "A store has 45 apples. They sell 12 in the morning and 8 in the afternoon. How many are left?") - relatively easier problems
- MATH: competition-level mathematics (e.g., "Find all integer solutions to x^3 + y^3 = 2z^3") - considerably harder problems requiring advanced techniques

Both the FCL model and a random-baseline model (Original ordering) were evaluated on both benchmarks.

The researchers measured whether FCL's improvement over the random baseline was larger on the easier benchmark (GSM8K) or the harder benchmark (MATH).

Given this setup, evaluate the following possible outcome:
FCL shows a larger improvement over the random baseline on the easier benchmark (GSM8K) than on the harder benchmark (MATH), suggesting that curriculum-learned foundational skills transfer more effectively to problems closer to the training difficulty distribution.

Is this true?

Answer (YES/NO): NO